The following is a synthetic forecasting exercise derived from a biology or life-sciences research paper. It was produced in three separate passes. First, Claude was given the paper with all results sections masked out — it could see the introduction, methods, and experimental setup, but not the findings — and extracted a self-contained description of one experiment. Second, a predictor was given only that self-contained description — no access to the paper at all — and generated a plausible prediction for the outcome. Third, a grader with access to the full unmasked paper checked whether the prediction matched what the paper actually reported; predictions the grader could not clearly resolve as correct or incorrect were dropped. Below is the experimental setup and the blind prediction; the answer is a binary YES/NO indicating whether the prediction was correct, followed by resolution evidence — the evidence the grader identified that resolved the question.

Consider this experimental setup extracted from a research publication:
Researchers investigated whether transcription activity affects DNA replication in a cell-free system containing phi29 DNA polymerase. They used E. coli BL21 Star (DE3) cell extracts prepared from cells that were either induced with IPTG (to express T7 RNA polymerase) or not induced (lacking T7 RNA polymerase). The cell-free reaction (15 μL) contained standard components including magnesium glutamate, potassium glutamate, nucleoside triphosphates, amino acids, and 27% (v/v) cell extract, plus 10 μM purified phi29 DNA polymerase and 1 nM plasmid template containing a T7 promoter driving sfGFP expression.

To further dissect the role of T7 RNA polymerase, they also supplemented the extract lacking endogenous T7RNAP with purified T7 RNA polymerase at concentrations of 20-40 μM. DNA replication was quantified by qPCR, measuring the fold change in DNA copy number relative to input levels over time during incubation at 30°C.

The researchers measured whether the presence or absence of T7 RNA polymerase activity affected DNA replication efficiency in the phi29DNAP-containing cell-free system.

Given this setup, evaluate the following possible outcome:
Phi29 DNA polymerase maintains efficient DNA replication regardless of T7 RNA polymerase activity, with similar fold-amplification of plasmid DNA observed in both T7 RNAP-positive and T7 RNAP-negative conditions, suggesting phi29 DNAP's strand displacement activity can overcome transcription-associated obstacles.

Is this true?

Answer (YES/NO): NO